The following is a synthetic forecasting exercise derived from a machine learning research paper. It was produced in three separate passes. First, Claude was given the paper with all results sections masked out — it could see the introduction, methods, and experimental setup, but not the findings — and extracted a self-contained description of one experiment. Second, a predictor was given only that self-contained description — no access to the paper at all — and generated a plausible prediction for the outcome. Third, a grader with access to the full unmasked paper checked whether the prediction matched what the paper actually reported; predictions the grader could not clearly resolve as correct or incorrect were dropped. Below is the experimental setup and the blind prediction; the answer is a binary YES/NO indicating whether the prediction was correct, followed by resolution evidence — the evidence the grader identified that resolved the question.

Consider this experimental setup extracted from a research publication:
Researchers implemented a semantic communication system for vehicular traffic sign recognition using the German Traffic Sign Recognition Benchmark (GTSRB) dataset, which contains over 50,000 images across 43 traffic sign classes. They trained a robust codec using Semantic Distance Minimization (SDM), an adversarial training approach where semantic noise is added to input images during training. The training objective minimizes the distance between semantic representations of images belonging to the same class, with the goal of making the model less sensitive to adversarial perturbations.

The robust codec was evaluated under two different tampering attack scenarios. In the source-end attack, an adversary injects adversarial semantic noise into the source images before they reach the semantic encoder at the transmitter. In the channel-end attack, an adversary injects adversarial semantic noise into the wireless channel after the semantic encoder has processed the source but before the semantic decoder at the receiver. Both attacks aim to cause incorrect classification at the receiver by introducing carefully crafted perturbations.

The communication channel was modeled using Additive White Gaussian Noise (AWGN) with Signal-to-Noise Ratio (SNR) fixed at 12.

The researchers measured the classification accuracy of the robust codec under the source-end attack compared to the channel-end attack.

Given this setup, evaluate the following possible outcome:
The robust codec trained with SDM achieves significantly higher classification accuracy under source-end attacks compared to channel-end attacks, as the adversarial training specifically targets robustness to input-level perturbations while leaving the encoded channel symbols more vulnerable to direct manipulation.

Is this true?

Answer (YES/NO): NO